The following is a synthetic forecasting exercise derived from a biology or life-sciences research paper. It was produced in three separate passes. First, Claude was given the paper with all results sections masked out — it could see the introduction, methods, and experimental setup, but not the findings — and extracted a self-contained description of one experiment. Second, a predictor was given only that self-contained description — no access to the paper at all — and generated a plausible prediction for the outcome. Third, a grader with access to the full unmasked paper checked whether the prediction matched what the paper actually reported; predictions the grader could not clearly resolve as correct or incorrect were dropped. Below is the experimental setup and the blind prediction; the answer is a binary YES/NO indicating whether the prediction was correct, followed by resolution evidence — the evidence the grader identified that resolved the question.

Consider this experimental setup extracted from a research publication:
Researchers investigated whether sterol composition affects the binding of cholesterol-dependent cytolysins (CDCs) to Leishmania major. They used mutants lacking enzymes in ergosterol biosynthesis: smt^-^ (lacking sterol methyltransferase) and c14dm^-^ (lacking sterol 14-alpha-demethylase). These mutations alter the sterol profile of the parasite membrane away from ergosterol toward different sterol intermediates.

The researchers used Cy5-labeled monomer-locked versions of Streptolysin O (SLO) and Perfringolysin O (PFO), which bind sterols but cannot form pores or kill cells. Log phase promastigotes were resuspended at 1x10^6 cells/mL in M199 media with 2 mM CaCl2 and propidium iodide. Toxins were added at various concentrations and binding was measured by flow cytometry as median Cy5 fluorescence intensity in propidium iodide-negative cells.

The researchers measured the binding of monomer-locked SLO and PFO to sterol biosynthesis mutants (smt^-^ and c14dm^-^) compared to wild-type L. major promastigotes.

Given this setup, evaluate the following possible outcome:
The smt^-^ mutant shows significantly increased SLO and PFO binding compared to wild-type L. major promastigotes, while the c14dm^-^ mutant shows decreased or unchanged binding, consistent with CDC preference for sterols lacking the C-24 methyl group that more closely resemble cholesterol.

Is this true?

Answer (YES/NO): NO